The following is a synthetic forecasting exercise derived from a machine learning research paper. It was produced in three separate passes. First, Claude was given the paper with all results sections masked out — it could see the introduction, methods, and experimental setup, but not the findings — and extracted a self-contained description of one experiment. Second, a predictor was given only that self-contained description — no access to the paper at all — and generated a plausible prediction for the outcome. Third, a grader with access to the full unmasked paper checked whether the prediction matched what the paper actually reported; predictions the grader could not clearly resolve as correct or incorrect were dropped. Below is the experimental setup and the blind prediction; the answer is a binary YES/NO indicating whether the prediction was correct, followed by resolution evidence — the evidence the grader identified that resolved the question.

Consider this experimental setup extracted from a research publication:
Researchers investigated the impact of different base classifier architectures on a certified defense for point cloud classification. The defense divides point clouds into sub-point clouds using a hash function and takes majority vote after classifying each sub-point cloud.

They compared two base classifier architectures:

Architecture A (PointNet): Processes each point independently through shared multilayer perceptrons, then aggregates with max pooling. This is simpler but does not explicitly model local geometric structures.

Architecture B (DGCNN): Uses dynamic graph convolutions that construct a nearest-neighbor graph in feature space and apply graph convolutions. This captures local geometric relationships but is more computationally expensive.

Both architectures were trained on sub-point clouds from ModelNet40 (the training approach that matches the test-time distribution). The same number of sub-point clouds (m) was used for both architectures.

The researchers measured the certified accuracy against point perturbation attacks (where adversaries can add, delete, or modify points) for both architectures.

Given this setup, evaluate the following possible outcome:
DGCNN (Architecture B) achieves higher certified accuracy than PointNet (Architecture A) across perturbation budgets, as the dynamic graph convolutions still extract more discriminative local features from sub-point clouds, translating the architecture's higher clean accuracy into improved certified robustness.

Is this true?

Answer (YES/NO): NO